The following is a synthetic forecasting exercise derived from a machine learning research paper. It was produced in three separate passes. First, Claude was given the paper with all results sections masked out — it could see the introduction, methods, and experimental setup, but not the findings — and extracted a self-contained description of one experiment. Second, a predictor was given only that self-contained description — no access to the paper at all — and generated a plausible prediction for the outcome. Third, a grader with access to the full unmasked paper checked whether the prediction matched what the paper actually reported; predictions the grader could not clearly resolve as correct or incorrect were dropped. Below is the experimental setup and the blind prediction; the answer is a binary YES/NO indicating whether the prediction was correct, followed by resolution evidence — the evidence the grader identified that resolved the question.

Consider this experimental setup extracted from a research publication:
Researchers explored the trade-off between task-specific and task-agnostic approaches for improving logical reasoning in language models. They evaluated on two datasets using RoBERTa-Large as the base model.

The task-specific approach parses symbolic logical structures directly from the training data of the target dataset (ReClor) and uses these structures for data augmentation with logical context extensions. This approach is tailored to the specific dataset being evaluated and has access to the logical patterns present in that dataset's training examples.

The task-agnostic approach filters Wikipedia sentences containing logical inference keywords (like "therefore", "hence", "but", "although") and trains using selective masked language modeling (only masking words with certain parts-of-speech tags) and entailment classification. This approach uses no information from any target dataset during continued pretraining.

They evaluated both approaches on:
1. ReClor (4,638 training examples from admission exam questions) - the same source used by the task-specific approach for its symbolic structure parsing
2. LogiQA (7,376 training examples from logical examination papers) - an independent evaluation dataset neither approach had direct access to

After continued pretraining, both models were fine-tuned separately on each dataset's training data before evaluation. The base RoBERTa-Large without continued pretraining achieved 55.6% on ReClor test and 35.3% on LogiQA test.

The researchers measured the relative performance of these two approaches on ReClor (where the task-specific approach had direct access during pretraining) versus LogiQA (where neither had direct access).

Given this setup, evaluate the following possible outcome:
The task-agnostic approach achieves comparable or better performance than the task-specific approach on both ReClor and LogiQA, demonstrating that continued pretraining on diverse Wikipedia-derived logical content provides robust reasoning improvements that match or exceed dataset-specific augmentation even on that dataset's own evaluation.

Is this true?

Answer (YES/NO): NO